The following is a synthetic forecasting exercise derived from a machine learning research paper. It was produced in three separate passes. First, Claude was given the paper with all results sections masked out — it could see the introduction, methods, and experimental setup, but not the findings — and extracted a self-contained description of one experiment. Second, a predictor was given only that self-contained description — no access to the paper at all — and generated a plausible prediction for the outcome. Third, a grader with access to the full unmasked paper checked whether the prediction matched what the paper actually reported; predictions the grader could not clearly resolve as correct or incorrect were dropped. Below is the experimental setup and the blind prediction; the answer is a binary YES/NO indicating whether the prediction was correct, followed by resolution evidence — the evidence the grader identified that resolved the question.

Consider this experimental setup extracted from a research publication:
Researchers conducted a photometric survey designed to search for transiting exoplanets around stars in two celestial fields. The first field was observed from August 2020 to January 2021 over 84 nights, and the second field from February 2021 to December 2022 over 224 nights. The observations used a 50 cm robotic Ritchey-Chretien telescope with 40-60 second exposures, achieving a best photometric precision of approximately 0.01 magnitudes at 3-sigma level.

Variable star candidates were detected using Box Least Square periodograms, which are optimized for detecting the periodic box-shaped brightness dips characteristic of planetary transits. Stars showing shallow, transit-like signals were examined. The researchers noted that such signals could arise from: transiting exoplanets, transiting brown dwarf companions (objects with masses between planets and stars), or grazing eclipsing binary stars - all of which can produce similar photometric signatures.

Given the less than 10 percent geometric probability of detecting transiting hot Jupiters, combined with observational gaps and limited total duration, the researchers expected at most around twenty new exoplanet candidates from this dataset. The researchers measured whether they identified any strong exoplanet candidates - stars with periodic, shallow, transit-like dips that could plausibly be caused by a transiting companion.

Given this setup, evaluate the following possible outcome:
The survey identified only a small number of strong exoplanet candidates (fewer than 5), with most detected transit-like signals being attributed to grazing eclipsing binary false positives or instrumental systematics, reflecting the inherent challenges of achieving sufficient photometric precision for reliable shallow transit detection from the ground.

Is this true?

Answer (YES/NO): NO